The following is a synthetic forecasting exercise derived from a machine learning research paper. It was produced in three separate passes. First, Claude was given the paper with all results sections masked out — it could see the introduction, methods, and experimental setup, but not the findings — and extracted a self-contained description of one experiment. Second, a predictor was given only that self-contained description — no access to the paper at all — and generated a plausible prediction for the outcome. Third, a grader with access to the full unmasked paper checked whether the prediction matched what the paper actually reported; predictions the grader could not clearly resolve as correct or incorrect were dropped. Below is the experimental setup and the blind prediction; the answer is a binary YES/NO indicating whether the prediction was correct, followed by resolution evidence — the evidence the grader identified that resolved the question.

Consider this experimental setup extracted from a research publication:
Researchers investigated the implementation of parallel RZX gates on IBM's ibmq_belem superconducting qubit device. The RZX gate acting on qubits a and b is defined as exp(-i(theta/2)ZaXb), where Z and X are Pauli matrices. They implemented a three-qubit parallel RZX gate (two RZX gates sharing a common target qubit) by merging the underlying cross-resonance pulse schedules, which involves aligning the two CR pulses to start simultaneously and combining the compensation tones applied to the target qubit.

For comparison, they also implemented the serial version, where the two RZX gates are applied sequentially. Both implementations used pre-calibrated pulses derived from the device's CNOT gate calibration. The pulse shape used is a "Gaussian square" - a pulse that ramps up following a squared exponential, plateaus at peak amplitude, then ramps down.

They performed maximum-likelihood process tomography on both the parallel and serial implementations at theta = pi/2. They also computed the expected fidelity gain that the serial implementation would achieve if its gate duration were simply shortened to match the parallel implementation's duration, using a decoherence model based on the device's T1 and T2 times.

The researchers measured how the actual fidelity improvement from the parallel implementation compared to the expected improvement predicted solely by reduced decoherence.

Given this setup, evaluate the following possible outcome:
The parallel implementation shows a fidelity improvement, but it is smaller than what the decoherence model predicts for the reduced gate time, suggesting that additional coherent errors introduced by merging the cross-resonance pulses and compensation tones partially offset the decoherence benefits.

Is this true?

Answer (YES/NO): NO